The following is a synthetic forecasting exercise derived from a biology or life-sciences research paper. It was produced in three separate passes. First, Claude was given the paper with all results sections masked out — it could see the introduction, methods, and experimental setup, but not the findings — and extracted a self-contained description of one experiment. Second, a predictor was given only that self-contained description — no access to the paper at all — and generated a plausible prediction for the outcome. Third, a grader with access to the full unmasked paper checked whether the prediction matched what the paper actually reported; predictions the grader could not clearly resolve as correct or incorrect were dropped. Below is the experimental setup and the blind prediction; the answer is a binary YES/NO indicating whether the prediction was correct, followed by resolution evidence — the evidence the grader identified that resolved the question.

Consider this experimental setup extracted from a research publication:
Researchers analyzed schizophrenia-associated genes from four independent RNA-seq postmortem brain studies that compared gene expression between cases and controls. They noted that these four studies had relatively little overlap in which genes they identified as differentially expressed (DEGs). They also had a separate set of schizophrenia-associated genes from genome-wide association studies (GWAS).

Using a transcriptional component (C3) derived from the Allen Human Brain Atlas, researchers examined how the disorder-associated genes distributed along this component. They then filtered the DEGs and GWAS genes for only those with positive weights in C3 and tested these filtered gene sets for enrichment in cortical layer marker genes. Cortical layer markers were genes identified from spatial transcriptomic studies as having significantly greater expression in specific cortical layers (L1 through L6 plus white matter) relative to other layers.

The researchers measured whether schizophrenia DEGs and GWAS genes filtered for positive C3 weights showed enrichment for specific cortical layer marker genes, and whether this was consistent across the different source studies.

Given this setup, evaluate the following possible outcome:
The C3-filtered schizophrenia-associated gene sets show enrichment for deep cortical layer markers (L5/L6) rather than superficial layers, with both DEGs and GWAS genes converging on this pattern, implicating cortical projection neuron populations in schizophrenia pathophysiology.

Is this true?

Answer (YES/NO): NO